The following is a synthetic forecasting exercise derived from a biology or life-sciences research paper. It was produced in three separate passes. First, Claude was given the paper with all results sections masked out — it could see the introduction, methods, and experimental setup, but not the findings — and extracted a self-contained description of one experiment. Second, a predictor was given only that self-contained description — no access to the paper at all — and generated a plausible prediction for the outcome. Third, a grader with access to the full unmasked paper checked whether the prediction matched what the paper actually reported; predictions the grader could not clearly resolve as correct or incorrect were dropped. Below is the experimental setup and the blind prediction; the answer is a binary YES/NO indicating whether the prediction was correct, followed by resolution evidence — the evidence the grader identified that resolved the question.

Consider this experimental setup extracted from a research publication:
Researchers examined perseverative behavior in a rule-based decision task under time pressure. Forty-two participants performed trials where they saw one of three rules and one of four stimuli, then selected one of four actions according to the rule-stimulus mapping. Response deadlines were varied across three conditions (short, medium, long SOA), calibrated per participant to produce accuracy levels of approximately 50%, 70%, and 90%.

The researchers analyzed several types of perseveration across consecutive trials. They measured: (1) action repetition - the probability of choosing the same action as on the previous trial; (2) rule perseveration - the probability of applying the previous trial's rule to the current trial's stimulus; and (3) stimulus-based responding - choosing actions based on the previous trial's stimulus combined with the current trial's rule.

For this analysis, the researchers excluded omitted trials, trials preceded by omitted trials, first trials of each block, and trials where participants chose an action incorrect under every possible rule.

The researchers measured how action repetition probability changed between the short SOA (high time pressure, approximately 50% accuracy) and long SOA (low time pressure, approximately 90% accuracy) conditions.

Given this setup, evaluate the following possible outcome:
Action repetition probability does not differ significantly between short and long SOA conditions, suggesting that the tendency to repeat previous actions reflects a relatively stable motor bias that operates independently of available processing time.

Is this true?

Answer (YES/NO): YES